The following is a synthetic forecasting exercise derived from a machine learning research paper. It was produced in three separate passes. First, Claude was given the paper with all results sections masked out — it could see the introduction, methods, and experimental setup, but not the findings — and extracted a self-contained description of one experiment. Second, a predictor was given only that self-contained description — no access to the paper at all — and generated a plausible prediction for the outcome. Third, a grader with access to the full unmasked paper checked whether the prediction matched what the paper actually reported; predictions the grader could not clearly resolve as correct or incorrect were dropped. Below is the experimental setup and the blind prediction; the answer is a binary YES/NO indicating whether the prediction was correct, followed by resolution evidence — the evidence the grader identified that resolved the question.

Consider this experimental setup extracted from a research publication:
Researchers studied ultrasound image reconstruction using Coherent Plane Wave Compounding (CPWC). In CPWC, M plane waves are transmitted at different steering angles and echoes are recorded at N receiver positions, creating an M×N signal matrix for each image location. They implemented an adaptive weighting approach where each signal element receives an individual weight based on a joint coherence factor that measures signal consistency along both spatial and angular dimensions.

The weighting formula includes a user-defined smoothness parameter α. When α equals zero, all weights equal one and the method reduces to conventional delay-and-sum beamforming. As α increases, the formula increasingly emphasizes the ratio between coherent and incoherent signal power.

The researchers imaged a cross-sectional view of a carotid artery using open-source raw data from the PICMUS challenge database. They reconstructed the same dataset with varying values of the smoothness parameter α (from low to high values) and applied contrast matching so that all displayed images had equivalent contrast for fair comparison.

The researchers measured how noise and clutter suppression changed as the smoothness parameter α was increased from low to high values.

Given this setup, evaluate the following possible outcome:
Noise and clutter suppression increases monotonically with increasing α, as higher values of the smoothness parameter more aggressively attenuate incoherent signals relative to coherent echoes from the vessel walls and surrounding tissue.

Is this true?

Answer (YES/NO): YES